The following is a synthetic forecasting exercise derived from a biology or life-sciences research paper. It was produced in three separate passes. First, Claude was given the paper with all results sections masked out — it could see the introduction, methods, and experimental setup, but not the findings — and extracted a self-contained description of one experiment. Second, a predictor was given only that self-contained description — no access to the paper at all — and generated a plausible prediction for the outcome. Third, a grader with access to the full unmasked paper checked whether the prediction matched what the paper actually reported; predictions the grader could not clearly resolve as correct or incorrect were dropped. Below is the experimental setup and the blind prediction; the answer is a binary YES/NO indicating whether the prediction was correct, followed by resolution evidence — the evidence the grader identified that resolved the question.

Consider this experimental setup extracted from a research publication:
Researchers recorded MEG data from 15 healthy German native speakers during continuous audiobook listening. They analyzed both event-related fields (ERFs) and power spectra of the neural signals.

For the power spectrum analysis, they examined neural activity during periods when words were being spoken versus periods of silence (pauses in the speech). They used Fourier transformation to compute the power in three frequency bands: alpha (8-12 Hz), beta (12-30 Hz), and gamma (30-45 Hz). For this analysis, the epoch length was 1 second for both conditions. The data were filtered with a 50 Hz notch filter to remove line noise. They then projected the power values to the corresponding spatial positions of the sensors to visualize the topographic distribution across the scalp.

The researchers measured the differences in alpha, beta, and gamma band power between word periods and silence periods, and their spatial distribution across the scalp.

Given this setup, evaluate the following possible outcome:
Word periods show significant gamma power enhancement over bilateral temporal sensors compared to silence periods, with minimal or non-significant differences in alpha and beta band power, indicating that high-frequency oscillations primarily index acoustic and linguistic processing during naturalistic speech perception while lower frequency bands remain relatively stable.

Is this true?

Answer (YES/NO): NO